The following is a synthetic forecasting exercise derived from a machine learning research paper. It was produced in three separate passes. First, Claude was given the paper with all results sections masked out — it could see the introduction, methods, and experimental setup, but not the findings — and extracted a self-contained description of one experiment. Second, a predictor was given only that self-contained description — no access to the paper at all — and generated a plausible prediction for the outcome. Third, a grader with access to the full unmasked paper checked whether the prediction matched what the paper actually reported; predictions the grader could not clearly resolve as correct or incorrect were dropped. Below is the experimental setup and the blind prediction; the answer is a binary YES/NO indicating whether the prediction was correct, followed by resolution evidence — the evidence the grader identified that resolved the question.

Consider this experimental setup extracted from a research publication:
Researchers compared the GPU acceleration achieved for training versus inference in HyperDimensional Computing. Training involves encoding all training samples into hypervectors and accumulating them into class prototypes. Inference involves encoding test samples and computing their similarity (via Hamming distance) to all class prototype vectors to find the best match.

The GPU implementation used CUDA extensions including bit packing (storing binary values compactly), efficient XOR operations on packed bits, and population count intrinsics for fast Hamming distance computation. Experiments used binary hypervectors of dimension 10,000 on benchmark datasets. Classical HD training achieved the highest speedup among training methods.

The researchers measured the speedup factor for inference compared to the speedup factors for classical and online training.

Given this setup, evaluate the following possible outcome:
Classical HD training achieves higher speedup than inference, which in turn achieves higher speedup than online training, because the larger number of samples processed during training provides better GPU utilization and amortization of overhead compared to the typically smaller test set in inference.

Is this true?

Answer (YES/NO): YES